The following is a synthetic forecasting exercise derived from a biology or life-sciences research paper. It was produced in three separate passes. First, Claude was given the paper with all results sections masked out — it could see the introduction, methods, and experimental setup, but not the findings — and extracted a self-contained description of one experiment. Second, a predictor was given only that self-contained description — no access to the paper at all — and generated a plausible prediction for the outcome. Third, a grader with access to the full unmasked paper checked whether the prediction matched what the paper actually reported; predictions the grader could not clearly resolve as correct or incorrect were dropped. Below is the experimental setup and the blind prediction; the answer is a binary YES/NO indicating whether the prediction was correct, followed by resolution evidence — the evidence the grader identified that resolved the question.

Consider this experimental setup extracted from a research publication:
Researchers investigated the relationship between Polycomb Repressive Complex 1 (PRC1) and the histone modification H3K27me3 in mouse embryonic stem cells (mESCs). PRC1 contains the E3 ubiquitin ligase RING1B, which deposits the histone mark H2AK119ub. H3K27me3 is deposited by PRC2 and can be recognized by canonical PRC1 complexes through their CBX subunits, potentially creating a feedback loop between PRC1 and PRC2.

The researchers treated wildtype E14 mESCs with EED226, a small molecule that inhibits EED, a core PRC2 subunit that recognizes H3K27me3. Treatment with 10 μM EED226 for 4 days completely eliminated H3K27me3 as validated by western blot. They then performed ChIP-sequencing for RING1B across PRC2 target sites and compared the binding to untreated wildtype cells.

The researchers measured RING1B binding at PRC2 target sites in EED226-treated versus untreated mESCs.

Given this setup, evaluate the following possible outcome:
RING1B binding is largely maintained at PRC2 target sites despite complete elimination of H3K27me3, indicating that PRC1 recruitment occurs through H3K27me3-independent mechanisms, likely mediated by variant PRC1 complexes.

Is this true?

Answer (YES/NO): YES